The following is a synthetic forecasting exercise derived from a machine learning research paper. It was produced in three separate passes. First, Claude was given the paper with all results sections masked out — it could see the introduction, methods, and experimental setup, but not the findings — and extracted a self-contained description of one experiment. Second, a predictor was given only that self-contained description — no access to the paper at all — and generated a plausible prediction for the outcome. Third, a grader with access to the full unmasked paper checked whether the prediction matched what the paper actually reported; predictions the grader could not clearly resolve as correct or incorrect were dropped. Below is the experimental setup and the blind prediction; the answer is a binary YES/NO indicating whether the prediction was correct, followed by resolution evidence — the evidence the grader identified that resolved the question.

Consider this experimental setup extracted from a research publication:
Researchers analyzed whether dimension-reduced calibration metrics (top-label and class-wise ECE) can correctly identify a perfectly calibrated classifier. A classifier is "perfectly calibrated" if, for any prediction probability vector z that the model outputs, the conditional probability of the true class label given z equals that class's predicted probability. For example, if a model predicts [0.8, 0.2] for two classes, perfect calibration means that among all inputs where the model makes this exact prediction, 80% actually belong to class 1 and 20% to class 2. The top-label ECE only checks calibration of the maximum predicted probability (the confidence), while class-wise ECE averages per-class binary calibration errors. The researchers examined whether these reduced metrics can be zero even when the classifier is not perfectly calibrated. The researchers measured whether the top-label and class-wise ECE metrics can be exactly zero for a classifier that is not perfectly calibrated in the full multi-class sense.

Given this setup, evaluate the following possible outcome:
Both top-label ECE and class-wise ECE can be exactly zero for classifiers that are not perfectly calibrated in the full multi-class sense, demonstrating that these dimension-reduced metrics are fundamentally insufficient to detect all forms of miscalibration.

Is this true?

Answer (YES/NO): YES